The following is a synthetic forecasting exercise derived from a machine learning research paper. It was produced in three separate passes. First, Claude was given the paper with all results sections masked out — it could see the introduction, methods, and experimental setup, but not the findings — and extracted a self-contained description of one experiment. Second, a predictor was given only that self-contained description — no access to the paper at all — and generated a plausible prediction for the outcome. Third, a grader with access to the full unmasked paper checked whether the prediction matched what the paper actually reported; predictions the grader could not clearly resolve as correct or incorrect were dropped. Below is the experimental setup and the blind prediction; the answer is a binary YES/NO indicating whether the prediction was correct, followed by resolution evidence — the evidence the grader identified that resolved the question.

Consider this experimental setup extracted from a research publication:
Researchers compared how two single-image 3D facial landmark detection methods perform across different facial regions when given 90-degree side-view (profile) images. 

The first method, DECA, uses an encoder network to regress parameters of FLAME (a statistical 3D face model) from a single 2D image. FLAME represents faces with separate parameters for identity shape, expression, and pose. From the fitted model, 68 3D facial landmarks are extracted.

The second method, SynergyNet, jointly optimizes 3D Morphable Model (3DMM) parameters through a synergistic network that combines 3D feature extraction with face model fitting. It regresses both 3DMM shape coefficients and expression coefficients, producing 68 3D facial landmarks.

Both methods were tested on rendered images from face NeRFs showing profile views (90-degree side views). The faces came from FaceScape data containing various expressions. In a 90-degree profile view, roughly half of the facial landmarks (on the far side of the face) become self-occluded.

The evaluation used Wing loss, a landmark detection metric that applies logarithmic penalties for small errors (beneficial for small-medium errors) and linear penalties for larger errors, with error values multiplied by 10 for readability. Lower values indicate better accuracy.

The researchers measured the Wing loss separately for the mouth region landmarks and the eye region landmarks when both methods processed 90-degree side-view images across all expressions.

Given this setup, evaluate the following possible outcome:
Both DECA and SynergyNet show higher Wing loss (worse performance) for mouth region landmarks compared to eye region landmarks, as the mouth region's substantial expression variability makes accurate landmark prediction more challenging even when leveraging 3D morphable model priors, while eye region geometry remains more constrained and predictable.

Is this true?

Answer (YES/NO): NO